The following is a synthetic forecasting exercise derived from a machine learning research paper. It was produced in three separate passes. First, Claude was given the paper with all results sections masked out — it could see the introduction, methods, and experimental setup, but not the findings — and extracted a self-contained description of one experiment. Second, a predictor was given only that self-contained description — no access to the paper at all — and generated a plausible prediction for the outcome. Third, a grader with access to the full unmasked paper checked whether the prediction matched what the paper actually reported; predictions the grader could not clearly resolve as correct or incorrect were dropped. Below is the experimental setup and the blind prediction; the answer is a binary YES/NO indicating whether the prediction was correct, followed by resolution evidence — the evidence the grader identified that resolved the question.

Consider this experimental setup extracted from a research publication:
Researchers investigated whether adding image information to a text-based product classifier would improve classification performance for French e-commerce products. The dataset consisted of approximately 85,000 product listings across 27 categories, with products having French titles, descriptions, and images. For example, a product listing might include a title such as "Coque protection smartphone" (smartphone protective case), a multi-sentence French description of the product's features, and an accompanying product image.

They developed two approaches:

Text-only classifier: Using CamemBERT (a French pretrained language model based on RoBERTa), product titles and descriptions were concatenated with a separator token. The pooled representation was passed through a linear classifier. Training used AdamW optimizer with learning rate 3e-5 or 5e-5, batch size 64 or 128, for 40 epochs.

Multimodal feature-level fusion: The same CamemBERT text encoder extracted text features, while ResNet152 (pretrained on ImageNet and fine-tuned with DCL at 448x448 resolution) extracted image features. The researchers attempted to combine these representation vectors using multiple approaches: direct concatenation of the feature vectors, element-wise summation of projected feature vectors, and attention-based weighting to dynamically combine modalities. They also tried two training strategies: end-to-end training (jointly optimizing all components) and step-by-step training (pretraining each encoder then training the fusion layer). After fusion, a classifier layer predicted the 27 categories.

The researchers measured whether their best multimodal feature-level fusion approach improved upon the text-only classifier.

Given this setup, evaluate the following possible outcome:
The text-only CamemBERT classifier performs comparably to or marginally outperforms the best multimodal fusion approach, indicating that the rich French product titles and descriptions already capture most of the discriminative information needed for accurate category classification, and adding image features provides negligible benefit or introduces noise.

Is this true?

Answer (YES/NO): YES